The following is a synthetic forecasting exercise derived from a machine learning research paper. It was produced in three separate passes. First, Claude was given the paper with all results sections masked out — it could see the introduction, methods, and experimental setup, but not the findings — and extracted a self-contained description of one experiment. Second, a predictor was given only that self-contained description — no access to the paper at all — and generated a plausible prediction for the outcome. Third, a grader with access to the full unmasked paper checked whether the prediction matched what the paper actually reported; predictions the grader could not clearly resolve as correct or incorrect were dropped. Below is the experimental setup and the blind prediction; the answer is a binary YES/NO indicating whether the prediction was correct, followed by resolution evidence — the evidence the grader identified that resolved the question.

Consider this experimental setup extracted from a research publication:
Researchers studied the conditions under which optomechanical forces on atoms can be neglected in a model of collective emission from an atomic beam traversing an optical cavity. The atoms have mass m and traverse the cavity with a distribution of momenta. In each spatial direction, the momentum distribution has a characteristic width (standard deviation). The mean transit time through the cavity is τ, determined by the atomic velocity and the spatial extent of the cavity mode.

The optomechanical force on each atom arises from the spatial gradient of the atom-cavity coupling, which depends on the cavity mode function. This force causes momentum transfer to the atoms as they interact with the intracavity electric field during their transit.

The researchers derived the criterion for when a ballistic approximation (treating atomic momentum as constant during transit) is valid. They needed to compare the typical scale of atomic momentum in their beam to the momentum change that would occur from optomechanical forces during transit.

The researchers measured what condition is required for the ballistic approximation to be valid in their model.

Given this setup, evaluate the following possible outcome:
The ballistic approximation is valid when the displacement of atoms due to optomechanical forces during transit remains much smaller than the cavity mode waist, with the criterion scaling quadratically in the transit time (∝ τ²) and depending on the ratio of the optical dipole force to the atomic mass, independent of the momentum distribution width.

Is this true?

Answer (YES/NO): NO